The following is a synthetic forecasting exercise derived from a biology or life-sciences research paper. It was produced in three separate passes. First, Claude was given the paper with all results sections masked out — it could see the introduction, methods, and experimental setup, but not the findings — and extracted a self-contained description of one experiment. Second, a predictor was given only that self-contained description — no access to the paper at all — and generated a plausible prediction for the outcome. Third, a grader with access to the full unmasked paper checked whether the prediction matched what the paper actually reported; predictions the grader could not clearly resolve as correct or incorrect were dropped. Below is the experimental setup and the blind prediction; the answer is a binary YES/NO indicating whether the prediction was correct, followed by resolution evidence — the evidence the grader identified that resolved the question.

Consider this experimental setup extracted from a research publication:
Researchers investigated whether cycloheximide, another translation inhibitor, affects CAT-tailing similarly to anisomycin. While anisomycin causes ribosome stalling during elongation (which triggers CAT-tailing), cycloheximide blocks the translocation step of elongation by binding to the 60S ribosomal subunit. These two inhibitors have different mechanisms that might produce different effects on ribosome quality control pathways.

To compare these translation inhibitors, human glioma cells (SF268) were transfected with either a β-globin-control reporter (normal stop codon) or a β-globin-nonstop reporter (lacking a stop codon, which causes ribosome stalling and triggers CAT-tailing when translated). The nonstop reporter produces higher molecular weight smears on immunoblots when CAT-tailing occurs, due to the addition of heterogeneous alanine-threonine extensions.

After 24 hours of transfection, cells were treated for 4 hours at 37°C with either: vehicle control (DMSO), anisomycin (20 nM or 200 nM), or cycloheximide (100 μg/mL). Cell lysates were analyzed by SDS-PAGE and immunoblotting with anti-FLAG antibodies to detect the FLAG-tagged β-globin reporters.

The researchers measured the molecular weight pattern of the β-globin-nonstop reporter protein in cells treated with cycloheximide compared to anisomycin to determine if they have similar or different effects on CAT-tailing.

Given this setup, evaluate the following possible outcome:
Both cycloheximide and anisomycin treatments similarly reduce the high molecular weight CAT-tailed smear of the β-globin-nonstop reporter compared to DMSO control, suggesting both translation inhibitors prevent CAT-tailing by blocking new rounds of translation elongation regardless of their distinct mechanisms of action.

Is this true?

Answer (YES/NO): NO